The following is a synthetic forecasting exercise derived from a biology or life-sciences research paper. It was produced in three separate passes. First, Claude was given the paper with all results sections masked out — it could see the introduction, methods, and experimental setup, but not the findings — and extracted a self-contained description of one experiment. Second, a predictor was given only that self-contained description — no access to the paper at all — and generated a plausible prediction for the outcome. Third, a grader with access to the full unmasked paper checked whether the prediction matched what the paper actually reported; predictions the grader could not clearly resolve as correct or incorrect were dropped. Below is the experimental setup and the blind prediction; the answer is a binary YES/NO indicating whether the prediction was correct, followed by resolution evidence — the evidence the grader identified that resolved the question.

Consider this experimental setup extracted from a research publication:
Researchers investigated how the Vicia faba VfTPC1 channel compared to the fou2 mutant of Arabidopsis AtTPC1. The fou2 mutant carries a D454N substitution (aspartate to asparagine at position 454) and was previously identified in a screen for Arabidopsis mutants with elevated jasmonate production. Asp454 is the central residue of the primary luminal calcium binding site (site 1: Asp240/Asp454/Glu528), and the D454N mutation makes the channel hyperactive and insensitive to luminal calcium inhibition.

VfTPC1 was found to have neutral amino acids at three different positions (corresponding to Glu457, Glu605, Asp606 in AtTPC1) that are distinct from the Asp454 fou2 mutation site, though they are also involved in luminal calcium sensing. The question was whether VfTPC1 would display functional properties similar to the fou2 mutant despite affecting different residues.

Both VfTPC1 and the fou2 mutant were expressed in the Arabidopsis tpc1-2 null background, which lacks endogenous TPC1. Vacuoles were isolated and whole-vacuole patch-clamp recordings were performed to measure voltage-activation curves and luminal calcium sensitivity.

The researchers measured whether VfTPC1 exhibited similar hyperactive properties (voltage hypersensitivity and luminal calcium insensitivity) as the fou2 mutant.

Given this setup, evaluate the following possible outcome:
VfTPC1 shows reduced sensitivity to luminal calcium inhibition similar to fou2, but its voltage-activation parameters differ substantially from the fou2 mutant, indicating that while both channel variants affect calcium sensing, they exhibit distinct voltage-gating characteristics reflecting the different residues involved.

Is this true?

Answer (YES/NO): NO